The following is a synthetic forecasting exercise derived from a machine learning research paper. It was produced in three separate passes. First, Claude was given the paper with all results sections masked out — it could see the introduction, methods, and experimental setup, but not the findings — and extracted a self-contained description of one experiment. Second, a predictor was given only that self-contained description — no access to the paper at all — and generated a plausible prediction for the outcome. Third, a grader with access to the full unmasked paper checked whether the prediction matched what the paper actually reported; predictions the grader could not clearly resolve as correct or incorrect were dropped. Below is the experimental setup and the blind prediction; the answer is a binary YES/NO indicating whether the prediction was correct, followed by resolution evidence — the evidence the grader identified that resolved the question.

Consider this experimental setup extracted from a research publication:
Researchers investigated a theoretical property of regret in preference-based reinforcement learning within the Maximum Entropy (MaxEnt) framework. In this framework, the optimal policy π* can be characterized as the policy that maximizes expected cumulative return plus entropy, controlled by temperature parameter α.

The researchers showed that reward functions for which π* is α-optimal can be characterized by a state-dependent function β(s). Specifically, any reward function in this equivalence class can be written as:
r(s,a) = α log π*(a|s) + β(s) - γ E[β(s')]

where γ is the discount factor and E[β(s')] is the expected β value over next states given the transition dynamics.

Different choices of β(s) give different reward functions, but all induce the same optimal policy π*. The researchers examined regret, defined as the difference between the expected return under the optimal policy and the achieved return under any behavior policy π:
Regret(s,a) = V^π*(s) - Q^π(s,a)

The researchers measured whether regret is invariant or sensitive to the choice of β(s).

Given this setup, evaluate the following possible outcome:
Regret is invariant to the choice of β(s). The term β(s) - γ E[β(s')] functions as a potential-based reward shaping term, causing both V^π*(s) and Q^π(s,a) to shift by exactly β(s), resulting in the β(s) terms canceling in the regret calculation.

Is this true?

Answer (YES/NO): YES